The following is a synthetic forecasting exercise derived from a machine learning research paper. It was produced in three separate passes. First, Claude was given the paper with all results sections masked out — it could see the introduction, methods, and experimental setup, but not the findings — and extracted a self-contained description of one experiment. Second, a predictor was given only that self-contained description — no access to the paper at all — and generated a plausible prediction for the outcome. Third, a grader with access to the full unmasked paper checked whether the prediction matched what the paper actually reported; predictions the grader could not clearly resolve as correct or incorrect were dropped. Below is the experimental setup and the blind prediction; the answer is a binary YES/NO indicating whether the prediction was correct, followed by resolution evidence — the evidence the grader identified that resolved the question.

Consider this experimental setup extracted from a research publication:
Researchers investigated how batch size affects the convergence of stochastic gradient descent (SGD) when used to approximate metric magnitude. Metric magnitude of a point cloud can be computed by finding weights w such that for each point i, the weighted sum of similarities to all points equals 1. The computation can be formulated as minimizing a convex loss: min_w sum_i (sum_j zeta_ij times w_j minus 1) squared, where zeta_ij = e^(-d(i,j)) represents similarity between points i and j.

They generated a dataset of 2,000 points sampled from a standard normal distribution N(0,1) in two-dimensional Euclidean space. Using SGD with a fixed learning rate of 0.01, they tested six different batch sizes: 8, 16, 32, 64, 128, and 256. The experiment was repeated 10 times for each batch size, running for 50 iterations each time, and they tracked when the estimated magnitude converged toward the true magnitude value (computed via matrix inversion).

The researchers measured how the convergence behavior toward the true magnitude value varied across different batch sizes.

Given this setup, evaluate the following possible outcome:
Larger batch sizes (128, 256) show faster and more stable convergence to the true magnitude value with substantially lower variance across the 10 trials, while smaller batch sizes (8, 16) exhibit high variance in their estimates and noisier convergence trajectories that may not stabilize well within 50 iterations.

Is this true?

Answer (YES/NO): NO